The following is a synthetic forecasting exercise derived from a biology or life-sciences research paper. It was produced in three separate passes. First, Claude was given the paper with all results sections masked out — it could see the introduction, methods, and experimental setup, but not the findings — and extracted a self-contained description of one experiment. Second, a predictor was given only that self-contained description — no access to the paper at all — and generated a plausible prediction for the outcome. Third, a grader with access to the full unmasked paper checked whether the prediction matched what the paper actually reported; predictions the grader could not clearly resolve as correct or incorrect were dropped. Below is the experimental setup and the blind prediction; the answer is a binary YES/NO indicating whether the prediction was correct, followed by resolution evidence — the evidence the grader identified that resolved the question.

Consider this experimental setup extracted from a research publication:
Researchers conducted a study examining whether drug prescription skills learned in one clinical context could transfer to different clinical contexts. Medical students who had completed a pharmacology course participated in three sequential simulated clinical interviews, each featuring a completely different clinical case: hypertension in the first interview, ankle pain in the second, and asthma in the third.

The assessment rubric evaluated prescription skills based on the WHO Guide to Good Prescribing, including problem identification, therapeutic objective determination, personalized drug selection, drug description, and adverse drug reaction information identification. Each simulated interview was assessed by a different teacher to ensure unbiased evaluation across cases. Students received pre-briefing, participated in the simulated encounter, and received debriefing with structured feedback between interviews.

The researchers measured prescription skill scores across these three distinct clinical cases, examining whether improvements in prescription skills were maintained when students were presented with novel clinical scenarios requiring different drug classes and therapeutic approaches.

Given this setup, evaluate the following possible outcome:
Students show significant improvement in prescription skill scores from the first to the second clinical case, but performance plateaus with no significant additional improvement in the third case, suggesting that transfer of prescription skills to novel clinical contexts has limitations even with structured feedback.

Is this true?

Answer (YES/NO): NO